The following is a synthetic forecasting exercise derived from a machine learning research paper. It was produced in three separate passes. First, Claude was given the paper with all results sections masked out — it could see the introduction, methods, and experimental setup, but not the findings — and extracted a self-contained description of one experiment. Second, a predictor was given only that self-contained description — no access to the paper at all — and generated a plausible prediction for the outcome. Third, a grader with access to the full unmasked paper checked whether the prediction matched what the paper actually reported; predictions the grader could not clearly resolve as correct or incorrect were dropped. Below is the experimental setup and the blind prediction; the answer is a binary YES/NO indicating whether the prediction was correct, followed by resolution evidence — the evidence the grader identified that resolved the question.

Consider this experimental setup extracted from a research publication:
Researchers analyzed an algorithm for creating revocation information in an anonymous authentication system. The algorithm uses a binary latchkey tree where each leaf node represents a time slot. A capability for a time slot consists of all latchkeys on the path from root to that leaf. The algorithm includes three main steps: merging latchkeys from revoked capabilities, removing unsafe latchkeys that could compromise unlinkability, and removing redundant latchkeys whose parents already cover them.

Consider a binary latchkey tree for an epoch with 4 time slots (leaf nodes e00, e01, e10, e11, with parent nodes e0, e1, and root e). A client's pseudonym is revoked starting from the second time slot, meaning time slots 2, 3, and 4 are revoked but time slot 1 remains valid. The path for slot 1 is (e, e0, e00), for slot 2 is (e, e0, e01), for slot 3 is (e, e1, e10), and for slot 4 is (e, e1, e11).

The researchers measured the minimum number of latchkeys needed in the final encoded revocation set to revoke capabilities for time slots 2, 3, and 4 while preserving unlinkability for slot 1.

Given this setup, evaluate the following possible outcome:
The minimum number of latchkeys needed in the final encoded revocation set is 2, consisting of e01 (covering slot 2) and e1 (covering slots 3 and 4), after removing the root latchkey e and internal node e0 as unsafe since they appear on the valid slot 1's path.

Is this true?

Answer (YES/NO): YES